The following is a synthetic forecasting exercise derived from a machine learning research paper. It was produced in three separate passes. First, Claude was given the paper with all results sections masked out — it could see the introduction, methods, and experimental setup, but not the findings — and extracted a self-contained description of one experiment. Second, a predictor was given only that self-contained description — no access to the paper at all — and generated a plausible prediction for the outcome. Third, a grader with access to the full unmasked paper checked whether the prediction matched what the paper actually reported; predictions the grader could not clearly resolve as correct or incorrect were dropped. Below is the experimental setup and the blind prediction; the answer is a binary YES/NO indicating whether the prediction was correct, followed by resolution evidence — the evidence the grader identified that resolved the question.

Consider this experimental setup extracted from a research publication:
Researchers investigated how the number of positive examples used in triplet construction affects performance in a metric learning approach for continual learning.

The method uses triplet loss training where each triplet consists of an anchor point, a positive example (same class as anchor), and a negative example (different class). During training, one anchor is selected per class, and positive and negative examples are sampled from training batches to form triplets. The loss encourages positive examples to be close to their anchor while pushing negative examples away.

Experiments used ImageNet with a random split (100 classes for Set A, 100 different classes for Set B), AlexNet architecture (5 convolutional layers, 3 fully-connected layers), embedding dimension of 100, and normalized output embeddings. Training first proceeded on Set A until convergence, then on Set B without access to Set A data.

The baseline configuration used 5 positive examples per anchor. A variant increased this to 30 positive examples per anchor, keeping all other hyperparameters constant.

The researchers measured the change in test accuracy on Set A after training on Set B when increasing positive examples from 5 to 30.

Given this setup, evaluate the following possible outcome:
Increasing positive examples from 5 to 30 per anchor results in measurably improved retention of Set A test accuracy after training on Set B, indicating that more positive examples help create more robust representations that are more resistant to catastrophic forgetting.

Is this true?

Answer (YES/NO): NO